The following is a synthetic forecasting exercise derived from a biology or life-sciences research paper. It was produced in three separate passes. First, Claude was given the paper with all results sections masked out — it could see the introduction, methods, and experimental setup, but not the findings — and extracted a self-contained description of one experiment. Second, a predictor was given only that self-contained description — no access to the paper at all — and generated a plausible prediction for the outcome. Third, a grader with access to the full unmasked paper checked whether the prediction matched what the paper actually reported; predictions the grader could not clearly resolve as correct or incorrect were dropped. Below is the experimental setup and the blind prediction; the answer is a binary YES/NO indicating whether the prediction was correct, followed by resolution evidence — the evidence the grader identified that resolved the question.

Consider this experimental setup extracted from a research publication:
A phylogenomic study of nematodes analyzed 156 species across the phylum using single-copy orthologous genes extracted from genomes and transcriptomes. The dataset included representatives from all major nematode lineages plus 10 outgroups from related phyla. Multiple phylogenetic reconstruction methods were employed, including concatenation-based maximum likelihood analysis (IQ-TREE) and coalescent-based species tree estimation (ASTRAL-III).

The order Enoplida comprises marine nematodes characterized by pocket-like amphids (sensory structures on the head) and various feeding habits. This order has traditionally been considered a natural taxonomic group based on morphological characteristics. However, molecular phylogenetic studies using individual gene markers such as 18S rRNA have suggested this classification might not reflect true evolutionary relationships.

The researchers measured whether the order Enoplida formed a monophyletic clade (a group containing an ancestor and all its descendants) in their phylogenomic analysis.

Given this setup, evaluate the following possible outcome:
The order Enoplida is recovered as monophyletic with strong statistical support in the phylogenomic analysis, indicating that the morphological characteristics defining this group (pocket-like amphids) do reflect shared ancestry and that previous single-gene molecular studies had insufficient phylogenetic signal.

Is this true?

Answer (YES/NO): NO